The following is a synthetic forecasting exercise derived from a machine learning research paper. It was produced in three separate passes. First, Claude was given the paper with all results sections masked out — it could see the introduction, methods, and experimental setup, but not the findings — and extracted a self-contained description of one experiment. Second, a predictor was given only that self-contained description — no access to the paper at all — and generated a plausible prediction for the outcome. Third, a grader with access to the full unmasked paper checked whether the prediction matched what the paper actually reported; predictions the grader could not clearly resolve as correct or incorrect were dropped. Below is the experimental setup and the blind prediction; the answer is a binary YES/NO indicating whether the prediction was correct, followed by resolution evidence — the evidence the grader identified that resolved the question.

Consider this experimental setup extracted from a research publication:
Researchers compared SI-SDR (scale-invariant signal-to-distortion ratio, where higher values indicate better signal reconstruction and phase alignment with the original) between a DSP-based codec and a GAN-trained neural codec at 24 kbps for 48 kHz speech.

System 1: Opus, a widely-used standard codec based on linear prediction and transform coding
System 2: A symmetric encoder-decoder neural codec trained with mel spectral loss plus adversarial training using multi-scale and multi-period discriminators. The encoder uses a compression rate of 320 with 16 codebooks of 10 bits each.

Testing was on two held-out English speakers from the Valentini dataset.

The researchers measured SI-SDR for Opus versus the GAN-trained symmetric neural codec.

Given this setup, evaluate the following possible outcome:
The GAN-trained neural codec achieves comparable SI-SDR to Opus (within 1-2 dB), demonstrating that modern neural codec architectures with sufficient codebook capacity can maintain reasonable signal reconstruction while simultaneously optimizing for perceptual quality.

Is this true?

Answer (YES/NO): NO